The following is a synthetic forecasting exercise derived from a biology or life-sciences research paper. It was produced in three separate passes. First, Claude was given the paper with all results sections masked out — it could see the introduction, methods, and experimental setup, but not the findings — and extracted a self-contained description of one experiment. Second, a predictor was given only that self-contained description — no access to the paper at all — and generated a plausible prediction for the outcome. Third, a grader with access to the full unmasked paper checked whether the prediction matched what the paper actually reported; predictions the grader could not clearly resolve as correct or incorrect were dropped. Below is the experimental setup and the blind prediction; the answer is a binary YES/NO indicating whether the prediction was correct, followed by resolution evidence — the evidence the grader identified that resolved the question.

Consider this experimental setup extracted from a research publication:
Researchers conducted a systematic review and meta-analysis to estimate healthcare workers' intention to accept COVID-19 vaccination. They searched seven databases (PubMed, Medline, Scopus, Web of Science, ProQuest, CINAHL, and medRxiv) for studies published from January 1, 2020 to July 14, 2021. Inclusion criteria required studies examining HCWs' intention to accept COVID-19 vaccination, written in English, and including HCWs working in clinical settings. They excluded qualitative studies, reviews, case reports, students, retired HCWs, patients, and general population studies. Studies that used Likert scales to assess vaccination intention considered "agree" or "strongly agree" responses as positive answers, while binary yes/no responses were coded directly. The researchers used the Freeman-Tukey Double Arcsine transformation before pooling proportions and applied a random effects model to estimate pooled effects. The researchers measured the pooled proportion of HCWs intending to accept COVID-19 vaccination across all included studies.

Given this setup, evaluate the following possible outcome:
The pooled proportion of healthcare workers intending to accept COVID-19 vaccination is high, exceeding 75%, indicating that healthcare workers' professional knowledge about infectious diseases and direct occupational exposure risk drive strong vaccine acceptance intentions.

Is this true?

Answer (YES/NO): NO